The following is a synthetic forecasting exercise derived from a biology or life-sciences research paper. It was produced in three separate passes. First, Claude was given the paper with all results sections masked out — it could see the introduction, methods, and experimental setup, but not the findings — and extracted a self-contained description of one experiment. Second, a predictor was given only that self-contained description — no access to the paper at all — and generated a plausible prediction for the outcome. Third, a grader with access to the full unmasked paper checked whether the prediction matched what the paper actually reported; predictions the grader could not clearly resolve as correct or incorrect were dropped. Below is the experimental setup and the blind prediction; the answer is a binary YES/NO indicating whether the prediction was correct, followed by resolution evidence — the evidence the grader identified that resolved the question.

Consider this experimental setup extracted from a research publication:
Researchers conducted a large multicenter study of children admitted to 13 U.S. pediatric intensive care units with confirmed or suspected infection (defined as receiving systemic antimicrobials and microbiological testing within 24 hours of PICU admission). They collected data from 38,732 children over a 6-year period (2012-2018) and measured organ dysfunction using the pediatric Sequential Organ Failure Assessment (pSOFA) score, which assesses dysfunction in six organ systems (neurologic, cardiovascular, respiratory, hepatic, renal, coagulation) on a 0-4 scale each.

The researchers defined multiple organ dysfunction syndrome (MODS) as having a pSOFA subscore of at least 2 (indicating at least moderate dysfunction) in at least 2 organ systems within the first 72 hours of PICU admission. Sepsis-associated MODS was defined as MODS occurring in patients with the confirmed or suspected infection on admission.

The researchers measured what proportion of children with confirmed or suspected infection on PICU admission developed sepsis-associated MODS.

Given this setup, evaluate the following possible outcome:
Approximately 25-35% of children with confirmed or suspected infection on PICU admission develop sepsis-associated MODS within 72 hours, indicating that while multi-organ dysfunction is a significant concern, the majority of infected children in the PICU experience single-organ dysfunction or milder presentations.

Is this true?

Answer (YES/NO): NO